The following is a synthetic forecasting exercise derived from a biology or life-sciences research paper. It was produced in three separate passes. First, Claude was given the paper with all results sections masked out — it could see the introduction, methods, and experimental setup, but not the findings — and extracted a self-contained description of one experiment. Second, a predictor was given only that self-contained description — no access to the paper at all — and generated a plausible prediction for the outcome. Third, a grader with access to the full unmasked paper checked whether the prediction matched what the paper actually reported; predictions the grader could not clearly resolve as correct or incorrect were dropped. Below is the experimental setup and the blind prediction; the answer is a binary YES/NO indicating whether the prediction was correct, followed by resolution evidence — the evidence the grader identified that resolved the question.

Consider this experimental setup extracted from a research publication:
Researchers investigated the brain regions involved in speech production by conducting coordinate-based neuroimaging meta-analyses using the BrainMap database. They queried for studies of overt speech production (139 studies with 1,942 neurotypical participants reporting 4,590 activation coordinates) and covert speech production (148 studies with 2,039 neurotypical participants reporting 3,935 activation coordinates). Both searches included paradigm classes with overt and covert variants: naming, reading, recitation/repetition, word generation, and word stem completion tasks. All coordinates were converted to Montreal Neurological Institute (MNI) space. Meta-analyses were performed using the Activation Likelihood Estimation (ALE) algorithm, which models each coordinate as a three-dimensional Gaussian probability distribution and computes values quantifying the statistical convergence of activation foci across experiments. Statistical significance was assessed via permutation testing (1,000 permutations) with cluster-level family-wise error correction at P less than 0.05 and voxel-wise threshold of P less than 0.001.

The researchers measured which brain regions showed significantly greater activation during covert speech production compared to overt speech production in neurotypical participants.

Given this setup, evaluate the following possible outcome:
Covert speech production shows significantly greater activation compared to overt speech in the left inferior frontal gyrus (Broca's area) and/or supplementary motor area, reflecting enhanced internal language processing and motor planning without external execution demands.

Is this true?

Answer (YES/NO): YES